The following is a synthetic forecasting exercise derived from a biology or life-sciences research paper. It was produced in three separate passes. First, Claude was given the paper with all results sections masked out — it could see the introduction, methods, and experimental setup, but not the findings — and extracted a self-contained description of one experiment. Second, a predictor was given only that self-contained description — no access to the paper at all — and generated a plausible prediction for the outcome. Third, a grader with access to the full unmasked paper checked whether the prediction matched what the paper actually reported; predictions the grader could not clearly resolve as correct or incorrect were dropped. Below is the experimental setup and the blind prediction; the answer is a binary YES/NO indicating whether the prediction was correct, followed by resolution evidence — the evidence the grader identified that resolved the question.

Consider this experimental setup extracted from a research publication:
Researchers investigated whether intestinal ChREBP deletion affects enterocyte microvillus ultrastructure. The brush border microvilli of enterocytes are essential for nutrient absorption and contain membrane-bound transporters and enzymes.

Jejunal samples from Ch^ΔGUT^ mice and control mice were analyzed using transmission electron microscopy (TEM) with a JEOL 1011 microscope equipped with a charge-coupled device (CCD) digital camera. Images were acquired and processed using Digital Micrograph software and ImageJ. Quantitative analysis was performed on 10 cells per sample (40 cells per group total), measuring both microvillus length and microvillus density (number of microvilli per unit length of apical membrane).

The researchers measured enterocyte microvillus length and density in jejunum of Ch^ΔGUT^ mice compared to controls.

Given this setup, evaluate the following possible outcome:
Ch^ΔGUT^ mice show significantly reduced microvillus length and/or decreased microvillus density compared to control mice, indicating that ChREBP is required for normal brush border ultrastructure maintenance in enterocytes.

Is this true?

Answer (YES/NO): YES